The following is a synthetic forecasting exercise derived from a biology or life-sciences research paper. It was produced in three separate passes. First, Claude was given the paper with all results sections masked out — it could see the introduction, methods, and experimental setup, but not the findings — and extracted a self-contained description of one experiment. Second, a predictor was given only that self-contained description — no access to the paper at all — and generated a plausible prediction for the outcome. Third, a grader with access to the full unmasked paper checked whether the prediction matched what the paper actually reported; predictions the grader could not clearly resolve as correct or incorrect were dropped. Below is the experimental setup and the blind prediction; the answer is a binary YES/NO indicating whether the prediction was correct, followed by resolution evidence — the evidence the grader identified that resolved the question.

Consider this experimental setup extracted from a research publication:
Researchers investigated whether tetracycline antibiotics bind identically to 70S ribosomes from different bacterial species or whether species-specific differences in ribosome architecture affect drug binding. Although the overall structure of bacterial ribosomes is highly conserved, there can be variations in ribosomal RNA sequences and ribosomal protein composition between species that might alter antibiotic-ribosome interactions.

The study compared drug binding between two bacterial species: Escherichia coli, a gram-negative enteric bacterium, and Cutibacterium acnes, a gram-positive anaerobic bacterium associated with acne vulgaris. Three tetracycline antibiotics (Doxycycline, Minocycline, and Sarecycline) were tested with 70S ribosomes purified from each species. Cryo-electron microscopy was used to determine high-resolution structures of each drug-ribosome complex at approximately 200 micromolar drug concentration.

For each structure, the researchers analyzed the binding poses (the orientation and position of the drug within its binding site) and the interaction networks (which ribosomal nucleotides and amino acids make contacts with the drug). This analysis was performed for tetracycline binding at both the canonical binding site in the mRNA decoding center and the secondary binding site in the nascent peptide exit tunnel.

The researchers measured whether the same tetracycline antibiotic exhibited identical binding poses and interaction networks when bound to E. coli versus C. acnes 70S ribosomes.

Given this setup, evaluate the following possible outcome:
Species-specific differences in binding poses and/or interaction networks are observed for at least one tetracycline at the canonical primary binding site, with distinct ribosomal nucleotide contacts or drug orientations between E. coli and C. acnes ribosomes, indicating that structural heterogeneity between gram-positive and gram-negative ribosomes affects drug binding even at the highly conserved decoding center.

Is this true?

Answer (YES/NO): YES